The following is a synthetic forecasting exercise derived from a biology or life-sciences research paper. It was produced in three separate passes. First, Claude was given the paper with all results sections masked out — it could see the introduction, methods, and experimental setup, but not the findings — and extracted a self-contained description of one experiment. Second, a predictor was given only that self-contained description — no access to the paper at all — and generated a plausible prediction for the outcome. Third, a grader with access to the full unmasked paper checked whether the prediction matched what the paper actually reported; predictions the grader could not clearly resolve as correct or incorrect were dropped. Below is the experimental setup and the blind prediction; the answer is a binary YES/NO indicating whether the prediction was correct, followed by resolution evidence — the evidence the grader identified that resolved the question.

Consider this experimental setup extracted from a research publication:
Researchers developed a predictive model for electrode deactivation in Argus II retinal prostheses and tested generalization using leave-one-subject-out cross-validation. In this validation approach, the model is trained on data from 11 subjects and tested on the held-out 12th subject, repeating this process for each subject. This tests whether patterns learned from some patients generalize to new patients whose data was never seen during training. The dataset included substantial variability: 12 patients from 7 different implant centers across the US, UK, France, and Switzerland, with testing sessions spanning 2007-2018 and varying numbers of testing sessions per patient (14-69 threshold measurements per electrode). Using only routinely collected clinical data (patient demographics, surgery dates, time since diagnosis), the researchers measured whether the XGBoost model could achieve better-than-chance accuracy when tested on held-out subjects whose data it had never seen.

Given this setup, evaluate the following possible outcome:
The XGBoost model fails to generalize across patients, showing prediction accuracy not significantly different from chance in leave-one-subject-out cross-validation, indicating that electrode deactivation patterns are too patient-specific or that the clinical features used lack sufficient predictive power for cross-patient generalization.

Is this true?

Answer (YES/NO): NO